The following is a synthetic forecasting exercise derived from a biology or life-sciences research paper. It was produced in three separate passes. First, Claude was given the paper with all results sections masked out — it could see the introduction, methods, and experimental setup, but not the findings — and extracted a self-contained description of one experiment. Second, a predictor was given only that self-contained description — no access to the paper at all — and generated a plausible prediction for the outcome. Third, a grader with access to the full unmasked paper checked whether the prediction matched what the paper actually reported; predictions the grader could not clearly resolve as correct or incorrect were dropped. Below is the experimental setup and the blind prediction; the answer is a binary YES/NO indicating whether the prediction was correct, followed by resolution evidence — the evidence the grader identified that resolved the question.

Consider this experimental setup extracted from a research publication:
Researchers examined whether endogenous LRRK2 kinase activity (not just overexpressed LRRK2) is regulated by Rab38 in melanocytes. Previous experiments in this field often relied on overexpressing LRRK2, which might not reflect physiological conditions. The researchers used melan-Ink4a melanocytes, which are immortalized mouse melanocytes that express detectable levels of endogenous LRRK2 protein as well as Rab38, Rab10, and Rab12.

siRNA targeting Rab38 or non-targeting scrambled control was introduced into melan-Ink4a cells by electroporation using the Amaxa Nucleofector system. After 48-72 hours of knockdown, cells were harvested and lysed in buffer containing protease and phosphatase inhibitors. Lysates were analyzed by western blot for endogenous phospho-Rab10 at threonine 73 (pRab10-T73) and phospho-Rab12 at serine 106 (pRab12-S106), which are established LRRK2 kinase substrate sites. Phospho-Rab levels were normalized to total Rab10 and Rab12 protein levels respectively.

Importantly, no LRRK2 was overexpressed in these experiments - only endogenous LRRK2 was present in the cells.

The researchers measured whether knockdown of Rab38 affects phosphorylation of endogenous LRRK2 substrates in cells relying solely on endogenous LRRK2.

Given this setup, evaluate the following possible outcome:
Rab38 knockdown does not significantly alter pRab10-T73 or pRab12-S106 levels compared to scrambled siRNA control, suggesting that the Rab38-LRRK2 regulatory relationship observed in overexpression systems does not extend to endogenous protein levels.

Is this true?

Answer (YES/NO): NO